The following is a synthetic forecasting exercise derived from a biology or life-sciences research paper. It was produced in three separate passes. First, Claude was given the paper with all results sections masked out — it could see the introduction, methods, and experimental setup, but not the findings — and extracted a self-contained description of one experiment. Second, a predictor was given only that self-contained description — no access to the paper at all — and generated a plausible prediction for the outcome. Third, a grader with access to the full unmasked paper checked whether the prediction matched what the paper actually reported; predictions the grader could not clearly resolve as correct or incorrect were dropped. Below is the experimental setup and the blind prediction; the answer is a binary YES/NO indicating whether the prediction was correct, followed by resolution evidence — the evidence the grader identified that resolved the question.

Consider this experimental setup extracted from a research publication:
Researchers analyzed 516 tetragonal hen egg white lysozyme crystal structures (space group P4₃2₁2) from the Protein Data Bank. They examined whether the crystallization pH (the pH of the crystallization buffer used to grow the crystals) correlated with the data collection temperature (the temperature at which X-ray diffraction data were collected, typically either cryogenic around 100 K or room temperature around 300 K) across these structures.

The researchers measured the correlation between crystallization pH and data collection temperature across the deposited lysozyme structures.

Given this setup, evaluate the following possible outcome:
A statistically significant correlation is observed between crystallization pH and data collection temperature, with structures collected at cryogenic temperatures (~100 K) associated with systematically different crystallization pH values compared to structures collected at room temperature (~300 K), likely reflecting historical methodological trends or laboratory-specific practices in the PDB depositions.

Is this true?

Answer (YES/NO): NO